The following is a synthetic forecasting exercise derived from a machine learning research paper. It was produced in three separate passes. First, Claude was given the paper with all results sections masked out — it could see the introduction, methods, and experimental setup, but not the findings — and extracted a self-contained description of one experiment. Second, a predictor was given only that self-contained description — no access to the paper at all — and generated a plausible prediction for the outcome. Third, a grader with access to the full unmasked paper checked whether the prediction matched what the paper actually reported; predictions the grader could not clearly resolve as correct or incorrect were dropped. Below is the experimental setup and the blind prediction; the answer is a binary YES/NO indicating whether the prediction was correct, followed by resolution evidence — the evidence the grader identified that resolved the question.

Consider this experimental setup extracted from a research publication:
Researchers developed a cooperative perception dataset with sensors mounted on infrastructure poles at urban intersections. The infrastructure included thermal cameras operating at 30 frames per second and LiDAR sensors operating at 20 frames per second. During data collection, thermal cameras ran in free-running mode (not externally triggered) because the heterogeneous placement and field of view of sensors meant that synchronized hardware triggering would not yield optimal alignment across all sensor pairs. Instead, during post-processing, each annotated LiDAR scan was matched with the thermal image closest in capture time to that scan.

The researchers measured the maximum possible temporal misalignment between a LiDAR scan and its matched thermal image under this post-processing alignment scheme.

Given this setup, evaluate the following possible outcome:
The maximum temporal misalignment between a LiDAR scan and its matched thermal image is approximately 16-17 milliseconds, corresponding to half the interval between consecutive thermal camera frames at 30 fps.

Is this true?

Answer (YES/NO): YES